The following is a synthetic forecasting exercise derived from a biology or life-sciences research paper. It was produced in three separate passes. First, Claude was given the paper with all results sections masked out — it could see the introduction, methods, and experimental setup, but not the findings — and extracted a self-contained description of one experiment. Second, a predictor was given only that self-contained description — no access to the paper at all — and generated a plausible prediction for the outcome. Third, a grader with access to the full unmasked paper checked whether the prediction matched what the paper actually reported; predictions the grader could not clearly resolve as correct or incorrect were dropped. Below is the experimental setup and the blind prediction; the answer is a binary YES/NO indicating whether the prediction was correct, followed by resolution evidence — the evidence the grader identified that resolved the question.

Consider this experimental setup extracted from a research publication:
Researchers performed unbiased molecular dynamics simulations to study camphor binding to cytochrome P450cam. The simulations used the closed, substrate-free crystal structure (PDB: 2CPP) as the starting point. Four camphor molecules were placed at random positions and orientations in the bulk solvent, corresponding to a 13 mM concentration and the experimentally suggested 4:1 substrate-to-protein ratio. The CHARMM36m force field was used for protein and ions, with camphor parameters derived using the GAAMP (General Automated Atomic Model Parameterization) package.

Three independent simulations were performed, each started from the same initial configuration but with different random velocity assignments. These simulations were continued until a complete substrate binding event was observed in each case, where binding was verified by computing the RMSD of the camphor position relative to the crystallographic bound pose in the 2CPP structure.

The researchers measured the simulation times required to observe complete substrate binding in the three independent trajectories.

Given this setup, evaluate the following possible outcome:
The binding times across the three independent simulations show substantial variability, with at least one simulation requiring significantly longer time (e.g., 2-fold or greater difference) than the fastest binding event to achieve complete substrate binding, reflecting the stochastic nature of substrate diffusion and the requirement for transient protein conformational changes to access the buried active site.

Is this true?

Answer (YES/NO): NO